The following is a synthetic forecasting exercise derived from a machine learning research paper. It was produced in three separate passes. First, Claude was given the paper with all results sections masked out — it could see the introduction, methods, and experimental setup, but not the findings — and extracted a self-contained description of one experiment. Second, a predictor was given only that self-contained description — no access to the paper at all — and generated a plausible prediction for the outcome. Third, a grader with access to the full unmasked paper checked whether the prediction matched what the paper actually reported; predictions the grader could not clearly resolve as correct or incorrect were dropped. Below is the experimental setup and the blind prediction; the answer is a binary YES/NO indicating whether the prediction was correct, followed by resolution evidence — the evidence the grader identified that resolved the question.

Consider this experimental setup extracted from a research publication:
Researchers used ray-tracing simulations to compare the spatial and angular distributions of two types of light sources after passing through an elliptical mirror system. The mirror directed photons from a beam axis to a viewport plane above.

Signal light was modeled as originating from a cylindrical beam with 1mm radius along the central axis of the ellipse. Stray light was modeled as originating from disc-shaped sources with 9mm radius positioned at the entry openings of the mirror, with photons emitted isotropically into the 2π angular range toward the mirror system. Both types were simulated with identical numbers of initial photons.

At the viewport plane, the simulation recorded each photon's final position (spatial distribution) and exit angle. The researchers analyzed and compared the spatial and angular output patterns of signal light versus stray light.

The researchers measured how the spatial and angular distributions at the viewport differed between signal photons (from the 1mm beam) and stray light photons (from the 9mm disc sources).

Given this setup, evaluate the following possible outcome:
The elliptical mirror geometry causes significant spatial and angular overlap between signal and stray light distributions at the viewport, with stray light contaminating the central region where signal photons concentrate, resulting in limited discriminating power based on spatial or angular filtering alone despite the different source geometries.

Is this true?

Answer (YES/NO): NO